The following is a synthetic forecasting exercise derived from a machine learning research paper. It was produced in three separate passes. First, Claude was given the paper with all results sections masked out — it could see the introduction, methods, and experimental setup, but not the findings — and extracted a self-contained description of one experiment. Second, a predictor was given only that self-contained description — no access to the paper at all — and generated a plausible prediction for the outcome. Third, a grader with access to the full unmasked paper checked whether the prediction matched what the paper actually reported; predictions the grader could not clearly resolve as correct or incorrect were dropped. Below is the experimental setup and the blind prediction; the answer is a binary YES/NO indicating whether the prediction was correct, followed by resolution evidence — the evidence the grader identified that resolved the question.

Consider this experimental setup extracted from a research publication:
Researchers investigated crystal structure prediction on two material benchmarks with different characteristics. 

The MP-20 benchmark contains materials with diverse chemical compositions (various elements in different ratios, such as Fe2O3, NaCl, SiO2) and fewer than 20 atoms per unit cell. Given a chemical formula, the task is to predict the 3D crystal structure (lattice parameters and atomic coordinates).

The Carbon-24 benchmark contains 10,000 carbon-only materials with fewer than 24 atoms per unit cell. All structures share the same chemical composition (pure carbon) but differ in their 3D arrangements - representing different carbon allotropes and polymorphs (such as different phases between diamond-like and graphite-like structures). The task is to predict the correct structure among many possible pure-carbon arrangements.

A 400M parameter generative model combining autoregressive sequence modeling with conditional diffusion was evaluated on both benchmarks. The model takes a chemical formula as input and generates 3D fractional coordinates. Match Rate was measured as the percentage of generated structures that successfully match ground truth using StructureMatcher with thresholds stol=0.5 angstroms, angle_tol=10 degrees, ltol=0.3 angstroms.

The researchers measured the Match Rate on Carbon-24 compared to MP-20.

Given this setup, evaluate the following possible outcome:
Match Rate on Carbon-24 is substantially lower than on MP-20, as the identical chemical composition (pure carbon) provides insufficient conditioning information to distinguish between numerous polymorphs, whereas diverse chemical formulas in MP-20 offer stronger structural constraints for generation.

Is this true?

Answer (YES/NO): YES